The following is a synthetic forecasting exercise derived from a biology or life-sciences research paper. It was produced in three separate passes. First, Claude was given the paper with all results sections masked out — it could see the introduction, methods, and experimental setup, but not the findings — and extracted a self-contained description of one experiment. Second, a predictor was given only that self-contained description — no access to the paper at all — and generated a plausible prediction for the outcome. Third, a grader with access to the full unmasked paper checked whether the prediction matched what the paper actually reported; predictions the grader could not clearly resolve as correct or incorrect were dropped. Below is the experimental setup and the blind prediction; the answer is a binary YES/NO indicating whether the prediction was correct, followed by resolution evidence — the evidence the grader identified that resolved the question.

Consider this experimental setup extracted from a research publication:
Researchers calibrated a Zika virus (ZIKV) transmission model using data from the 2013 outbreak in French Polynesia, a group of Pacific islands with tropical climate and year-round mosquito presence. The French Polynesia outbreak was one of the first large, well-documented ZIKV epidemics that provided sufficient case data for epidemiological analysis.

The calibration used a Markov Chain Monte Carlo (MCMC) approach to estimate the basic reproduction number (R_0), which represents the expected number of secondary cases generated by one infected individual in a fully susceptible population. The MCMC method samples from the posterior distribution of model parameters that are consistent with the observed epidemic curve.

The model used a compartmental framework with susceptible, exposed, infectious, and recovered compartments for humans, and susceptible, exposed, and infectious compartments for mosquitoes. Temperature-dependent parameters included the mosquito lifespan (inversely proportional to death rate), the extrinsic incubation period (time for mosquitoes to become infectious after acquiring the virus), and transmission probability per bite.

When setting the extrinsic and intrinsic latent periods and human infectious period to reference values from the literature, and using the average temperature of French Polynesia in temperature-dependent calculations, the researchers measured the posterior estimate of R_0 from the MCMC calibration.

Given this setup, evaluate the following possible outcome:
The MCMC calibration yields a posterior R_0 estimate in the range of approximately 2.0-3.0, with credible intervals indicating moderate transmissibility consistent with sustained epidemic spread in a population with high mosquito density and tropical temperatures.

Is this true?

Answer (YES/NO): YES